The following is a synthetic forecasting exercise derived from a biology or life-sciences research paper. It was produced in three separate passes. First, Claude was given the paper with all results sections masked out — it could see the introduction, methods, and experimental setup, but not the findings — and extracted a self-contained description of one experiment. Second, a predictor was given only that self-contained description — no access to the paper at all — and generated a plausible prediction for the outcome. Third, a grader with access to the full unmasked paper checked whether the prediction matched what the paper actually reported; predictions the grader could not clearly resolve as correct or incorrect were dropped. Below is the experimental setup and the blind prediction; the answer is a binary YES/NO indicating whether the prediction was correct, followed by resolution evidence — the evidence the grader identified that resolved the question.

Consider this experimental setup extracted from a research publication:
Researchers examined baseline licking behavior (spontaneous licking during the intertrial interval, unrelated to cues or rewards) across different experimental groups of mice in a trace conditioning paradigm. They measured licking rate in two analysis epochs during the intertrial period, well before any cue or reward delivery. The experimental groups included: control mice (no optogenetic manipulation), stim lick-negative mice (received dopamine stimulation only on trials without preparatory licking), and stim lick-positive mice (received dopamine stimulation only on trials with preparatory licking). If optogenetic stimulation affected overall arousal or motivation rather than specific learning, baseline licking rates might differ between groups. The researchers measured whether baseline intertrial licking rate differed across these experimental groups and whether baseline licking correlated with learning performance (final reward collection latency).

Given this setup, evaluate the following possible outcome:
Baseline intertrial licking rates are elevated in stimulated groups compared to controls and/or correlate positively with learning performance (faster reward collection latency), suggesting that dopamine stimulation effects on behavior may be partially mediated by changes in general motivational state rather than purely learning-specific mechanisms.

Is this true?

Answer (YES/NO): NO